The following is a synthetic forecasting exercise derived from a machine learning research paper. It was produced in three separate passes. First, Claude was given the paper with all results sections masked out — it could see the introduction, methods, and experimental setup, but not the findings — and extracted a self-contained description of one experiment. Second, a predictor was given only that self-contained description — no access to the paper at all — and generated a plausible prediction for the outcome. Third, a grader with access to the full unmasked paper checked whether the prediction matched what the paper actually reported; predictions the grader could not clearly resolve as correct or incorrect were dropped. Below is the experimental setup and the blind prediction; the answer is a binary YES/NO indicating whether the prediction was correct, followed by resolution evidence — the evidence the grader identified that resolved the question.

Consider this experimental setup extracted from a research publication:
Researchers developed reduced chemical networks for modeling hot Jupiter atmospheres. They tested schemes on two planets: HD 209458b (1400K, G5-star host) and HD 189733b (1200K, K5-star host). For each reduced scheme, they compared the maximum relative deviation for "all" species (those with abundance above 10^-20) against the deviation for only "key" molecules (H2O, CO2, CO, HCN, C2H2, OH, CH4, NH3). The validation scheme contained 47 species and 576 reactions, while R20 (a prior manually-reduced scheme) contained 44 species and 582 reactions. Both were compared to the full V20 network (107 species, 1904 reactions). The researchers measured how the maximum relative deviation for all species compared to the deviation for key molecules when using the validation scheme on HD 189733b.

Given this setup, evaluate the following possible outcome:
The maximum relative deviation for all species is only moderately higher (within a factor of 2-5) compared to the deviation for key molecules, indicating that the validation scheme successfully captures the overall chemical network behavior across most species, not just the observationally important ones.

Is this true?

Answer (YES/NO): NO